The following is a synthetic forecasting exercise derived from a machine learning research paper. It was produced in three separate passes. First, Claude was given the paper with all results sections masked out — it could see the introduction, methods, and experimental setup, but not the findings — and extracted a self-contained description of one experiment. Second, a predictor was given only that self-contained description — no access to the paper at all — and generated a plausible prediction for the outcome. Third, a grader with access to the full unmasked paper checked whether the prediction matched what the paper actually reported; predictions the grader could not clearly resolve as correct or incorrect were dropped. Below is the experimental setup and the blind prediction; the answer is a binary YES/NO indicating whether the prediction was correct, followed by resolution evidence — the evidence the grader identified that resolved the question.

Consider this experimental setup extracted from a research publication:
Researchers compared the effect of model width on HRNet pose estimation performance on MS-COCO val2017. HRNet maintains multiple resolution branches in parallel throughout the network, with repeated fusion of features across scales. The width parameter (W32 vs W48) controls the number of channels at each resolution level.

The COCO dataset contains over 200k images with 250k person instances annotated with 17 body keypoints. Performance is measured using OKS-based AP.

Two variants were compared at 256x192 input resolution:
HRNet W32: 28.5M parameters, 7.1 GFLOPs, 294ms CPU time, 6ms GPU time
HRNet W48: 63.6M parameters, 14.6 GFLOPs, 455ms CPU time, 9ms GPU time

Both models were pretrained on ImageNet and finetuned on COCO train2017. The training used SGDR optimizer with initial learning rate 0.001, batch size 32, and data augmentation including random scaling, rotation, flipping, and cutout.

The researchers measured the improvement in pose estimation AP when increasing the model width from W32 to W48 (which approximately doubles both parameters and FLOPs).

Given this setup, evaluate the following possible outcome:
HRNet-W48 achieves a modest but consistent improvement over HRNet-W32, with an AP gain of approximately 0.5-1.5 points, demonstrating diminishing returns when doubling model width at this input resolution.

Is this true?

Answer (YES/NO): YES